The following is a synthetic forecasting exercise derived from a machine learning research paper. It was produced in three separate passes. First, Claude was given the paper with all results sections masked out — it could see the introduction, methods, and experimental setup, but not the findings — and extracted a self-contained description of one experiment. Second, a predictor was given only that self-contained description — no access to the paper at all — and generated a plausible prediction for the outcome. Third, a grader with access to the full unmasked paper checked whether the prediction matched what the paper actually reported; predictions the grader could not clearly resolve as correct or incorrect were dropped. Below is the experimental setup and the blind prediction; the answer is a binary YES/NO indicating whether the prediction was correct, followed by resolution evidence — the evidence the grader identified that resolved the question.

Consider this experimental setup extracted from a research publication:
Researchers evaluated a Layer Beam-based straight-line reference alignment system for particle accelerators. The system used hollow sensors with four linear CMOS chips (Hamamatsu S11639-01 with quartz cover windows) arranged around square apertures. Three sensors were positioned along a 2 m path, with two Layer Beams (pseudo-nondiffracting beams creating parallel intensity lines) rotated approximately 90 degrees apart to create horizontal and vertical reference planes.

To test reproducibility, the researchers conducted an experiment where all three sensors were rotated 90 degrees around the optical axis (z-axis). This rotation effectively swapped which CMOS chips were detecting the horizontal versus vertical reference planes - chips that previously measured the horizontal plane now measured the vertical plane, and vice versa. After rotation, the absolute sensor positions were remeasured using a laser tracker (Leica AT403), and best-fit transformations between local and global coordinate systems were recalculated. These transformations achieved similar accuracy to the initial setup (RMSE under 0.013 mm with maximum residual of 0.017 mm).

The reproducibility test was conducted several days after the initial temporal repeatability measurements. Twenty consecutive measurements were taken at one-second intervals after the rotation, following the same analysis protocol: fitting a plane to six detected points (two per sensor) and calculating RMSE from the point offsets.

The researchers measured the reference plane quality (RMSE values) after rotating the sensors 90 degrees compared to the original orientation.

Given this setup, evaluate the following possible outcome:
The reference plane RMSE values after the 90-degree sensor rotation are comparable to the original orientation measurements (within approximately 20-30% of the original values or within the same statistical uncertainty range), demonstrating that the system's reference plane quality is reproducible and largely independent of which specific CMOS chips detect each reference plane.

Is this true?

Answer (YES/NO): NO